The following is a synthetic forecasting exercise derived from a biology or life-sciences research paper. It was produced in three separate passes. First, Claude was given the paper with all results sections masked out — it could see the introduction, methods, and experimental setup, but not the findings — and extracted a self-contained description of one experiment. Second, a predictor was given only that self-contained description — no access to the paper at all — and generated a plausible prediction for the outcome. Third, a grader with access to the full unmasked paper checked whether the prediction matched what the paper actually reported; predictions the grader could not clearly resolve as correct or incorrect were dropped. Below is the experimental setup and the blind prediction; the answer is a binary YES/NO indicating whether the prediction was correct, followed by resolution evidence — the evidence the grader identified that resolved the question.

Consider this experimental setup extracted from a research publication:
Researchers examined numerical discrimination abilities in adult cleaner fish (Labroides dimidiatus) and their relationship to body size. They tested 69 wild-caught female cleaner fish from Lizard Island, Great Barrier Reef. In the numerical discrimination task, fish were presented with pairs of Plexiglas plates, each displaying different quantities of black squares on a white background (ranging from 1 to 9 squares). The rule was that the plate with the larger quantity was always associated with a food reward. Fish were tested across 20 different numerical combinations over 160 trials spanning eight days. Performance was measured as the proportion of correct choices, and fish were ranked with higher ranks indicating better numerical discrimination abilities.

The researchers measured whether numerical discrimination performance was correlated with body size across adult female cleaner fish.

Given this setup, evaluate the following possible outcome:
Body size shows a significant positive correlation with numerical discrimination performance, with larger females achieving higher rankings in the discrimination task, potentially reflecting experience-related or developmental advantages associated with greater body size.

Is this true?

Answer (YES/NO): NO